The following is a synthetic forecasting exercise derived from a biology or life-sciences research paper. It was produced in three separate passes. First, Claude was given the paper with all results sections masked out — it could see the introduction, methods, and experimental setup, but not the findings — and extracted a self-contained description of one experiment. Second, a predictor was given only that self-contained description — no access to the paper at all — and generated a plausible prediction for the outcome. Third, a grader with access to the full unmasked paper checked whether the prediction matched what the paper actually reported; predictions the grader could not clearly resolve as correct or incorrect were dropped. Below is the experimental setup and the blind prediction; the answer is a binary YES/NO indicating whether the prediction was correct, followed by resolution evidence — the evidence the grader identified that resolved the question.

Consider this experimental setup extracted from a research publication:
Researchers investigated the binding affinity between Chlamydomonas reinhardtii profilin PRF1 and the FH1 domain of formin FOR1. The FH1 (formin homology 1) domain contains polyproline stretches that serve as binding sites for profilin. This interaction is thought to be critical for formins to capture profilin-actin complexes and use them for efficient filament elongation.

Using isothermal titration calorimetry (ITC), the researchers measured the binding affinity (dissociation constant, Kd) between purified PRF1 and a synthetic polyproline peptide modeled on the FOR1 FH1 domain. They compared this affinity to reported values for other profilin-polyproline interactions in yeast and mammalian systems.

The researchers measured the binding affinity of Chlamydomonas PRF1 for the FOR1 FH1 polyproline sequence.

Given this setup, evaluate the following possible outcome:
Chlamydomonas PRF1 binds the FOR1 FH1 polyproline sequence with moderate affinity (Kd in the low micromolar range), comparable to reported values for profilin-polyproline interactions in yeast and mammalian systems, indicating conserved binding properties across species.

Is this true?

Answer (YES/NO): YES